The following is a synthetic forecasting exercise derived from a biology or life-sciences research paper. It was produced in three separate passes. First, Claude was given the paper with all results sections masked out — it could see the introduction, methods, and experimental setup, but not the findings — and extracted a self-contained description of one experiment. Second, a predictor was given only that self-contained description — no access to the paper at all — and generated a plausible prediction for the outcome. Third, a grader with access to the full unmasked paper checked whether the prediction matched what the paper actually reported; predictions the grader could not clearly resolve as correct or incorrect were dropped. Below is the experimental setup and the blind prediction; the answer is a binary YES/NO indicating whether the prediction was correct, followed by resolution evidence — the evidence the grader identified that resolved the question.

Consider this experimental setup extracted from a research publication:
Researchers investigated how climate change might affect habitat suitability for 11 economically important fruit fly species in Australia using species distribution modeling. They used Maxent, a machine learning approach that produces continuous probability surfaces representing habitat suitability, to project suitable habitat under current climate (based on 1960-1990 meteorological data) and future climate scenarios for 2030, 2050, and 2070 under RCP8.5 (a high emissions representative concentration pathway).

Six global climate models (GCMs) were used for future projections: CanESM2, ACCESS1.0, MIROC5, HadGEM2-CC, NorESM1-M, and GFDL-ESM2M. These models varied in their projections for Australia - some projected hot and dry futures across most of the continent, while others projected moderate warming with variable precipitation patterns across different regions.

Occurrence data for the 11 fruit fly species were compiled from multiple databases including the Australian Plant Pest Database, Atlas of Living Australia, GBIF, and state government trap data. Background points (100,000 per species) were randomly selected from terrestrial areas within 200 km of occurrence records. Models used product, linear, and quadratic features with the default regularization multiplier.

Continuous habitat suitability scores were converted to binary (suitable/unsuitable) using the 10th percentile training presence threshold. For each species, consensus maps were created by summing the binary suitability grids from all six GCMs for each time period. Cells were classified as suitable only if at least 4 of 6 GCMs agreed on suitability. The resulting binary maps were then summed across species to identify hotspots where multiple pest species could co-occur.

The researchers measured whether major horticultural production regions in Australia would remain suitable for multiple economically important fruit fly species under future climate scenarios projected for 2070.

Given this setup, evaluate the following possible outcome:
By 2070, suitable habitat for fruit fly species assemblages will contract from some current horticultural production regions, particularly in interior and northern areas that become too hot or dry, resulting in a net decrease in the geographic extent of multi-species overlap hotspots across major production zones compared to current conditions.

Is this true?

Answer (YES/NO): NO